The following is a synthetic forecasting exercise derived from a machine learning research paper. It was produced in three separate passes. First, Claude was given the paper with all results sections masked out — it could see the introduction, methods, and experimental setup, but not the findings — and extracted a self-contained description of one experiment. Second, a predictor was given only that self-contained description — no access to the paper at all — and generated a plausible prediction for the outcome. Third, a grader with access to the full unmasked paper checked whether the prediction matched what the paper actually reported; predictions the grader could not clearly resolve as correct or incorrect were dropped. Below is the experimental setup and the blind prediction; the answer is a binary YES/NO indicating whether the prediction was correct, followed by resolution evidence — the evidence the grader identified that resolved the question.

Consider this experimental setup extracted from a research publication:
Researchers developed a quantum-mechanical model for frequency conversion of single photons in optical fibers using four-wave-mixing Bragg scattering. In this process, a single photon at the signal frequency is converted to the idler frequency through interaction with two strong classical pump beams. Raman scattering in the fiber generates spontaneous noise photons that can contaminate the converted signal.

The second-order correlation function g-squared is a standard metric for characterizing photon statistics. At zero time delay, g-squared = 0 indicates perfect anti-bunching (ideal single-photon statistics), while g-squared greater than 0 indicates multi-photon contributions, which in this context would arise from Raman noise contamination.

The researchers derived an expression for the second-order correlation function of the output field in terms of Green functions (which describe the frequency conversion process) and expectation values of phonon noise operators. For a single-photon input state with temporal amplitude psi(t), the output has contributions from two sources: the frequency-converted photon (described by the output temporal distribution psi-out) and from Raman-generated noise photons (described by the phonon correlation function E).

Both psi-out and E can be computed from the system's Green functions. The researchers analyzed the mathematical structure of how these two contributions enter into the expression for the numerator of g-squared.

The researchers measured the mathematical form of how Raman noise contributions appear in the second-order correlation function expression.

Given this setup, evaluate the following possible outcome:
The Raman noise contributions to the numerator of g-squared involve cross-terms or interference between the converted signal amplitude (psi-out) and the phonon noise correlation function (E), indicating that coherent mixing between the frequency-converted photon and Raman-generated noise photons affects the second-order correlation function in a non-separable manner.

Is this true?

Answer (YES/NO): YES